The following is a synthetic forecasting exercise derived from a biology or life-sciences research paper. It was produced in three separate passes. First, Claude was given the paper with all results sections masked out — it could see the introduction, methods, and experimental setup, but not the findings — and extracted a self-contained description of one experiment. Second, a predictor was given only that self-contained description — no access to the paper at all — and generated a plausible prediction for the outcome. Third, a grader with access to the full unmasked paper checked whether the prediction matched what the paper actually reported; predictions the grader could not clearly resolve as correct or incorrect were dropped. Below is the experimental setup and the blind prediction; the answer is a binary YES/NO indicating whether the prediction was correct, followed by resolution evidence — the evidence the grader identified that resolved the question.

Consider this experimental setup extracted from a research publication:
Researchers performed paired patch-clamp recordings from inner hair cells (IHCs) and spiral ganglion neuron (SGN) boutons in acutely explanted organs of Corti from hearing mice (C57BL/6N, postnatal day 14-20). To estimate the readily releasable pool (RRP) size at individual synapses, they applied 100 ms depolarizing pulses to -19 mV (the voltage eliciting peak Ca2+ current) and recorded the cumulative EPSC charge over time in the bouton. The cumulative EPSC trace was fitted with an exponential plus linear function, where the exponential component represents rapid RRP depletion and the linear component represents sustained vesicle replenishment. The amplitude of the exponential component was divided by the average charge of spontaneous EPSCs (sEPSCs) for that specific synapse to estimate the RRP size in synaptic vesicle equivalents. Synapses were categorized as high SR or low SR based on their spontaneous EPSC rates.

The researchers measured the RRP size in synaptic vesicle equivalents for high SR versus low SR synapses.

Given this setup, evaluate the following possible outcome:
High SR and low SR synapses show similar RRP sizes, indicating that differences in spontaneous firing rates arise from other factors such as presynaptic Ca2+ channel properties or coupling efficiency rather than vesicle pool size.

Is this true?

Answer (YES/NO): YES